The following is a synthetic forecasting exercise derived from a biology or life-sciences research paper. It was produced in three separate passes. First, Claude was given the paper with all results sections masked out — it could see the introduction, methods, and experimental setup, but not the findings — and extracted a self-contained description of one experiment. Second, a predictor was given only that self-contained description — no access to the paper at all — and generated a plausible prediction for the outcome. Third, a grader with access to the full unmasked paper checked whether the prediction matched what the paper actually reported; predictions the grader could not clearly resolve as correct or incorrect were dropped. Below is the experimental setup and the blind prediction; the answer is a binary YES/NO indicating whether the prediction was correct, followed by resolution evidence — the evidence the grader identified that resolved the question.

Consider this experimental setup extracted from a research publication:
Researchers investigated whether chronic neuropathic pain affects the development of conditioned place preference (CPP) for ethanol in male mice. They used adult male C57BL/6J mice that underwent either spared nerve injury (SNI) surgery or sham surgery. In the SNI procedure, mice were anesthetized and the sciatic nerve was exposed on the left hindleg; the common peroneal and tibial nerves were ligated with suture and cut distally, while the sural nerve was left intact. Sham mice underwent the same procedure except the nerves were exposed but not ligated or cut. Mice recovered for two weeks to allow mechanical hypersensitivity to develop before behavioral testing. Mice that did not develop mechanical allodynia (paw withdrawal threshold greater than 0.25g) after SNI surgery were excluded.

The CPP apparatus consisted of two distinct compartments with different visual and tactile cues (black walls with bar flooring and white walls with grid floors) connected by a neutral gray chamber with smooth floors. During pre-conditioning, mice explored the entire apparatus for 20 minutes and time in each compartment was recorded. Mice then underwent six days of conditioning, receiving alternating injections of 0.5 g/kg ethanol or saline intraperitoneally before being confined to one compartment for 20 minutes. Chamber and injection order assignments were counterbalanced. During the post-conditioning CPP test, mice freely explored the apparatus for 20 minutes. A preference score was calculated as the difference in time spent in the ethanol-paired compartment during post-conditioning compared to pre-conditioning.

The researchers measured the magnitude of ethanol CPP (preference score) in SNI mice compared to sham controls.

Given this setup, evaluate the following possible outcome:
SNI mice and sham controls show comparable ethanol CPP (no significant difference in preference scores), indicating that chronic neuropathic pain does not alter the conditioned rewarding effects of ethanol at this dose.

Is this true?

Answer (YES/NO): YES